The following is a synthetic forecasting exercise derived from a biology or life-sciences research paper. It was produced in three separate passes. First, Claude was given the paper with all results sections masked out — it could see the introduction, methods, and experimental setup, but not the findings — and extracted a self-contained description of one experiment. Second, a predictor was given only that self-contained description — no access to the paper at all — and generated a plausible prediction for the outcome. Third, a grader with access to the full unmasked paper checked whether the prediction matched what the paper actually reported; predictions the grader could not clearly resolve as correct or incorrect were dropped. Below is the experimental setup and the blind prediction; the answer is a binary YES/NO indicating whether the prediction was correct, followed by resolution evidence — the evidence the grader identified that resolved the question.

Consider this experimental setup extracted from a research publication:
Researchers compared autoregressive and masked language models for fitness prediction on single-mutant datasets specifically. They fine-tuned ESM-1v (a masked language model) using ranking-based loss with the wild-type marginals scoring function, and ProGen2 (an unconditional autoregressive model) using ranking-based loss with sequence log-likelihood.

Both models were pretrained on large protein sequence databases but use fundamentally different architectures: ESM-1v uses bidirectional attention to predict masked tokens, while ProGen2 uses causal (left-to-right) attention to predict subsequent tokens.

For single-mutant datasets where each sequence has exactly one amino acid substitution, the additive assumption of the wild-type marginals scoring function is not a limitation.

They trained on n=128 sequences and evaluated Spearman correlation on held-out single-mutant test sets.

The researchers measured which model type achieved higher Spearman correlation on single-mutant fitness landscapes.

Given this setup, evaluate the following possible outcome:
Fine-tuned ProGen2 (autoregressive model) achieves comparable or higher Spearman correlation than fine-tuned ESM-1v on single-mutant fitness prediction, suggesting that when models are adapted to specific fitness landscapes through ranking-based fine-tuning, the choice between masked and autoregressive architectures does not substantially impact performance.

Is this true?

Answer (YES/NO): NO